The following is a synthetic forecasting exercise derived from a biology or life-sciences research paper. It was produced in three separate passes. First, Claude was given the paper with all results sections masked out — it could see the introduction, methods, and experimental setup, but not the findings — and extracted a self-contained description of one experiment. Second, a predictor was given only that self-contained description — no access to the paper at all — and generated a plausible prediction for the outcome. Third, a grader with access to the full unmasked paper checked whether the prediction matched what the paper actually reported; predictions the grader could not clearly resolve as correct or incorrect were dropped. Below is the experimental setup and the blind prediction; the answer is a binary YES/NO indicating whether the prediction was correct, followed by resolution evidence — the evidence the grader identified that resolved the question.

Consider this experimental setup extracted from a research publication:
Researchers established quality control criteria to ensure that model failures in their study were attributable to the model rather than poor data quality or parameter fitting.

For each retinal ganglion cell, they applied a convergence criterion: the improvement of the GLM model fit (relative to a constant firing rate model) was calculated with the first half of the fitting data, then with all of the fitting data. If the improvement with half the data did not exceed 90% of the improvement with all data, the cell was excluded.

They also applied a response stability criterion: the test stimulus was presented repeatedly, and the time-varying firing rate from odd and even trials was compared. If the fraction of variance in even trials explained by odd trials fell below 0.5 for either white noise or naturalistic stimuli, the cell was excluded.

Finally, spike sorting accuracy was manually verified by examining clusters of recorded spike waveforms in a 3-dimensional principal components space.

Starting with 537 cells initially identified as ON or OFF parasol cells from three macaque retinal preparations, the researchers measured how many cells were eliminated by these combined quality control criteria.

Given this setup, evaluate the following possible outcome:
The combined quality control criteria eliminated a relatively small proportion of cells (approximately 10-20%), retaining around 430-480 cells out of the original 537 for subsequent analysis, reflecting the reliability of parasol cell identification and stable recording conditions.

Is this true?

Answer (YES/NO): NO